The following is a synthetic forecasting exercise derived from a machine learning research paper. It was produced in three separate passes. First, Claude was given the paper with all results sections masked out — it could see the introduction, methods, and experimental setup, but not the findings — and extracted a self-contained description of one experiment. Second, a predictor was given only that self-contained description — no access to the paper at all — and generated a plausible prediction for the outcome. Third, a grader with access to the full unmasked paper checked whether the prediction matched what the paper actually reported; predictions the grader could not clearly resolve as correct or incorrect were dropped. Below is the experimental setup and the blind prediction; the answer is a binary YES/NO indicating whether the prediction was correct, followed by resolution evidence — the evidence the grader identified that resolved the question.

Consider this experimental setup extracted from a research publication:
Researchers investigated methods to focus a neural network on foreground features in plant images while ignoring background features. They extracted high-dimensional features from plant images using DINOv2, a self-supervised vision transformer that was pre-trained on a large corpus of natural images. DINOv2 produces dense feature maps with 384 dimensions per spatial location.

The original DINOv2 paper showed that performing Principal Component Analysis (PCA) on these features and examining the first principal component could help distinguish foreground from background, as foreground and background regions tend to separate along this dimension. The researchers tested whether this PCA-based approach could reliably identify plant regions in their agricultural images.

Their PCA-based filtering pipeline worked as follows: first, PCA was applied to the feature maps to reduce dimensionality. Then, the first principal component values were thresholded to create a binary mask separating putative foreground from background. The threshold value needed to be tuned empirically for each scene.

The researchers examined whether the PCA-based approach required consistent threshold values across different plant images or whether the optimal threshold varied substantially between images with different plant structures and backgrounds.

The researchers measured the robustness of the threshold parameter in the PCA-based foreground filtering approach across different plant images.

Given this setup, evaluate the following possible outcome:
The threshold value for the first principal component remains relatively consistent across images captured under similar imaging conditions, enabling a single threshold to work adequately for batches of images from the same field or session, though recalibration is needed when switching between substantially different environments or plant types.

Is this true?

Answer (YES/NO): NO